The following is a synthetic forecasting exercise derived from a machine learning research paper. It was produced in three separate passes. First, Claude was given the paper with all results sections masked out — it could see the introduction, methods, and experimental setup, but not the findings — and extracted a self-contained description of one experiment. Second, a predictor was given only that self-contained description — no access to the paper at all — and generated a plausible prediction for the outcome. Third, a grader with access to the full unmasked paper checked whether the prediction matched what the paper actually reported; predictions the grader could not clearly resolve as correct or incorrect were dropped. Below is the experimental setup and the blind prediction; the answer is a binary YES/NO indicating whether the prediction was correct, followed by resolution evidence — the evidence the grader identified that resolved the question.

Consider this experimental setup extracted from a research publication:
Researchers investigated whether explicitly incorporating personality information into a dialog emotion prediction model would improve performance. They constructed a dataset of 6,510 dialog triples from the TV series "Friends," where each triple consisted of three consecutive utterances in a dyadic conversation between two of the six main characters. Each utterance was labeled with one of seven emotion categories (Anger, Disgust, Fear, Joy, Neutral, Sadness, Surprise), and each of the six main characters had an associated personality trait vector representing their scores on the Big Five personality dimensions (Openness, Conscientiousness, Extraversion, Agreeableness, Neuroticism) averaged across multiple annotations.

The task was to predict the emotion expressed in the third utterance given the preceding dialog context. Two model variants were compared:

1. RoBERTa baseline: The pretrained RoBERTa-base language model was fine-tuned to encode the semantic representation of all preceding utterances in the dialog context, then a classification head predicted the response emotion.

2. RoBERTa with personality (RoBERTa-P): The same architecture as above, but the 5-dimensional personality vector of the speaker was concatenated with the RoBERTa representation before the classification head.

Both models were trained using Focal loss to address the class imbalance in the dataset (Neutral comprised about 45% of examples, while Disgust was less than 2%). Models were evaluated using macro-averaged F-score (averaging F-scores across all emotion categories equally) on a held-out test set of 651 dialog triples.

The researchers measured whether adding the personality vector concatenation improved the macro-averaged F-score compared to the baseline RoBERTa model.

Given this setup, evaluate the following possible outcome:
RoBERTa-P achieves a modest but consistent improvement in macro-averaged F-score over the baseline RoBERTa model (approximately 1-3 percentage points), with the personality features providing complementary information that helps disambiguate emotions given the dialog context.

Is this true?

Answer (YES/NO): NO